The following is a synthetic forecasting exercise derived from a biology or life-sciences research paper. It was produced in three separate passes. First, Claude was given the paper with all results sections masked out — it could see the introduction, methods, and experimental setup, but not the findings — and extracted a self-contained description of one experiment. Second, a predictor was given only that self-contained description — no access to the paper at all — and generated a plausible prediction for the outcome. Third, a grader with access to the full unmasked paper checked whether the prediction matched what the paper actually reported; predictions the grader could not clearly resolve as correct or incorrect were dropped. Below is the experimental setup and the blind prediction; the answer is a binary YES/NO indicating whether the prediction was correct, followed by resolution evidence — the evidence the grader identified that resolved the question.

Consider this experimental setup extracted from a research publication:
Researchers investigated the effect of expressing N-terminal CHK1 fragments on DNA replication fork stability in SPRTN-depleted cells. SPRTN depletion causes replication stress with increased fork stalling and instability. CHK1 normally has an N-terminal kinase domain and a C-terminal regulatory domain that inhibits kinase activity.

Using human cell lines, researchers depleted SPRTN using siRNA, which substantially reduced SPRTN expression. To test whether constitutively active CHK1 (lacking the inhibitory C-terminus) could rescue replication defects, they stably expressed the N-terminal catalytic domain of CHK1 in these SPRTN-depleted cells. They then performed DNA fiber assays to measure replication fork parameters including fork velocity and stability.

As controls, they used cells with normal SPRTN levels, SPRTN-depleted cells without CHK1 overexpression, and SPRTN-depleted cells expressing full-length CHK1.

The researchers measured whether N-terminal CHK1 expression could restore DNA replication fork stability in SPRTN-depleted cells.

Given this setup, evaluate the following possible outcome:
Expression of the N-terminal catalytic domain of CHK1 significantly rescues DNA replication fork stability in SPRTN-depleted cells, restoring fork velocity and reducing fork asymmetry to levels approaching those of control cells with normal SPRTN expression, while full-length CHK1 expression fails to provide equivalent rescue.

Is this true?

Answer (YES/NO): NO